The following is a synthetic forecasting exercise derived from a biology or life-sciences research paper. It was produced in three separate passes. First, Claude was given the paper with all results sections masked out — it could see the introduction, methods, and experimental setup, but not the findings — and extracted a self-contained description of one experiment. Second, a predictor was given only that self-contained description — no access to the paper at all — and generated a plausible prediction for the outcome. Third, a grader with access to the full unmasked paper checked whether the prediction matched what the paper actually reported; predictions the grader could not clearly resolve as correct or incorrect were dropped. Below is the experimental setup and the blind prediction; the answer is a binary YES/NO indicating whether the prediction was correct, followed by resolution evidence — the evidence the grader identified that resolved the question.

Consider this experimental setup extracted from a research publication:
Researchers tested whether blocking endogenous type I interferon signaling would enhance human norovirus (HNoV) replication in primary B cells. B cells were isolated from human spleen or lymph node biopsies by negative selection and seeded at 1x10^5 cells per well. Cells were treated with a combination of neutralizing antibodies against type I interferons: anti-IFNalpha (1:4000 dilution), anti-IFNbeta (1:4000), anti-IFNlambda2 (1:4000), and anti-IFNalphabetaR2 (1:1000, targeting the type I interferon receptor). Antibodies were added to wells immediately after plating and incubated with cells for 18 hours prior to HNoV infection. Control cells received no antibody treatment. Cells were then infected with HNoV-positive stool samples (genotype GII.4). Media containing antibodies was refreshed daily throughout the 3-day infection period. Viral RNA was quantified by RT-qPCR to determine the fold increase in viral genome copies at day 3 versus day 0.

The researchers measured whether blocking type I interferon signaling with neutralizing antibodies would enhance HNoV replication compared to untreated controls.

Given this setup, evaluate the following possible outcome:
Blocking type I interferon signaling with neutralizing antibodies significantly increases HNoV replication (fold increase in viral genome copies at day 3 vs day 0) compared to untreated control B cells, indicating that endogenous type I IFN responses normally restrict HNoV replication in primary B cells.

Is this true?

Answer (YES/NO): YES